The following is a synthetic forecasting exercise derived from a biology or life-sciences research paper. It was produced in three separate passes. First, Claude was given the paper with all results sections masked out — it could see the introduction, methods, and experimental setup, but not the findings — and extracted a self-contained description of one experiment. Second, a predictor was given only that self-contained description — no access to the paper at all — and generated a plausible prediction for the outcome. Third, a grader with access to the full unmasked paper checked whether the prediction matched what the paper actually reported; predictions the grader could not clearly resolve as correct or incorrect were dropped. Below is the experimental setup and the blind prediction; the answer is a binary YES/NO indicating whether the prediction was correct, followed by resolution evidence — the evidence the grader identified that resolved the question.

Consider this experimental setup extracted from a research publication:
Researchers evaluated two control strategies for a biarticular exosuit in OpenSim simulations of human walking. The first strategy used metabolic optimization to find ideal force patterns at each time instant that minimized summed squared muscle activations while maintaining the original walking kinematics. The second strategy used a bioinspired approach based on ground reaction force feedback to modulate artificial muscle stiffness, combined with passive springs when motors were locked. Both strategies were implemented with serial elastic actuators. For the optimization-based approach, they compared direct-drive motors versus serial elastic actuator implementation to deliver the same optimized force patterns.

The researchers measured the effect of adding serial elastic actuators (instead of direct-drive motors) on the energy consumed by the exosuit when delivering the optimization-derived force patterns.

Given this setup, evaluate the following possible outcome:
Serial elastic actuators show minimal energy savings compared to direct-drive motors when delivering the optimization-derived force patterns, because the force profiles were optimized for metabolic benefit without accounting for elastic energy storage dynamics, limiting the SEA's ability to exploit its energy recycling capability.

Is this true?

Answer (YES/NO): NO